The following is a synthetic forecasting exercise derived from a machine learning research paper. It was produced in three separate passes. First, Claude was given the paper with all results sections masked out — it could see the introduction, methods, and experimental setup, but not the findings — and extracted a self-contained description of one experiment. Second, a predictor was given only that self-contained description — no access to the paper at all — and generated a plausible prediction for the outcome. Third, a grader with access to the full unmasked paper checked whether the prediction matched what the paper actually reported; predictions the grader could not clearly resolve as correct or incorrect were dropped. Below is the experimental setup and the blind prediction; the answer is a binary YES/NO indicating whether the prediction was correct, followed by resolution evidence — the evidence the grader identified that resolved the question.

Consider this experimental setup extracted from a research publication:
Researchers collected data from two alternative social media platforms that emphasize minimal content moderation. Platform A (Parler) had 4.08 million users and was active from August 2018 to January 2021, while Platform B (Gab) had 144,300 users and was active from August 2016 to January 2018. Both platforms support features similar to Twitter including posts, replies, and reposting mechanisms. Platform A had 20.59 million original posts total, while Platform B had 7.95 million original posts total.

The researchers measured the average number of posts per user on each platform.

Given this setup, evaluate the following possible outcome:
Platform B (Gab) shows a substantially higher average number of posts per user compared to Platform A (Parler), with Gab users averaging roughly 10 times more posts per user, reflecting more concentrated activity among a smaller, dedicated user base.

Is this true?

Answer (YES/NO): YES